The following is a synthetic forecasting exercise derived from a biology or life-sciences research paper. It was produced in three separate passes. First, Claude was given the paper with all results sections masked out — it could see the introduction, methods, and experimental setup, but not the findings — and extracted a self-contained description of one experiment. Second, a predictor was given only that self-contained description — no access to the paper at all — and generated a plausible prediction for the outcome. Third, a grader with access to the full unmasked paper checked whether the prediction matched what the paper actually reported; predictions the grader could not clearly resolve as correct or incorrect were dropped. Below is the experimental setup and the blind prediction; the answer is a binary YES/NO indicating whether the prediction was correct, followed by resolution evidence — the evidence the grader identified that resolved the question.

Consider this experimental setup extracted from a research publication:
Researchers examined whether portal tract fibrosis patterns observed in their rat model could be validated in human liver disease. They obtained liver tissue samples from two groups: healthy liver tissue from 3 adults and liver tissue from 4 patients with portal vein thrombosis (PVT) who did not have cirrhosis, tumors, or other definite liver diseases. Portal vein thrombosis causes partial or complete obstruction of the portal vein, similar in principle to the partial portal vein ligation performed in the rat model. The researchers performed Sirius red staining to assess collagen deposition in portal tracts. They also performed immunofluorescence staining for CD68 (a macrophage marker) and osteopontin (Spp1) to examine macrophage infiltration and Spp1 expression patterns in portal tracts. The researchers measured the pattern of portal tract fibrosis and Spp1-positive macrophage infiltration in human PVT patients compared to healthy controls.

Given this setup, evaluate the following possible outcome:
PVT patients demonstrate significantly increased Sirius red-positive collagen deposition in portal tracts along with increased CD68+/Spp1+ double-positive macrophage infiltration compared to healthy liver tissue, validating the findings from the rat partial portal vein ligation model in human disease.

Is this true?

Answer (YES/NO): YES